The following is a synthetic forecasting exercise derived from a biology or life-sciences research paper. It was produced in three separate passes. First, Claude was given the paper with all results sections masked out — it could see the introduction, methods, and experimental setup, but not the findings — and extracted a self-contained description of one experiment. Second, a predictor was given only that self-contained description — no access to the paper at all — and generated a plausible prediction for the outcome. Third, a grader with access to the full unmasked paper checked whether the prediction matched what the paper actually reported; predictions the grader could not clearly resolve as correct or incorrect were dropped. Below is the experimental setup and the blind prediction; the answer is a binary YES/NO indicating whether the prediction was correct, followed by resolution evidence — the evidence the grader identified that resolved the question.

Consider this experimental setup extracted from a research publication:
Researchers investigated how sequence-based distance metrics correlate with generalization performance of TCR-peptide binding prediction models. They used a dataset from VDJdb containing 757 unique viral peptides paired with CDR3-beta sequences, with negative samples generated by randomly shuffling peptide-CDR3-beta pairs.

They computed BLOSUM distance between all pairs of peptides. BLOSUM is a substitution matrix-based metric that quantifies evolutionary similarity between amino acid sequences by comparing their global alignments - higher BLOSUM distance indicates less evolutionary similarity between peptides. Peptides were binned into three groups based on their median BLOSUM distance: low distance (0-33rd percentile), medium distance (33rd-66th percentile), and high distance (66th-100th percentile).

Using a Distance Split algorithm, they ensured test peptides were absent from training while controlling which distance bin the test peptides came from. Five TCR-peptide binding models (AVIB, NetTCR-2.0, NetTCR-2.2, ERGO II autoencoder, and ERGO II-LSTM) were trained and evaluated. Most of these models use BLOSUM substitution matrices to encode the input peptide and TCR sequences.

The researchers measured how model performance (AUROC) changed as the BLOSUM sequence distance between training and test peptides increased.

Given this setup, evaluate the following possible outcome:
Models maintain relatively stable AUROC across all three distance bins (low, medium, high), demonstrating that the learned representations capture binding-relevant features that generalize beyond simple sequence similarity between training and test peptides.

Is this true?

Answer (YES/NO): NO